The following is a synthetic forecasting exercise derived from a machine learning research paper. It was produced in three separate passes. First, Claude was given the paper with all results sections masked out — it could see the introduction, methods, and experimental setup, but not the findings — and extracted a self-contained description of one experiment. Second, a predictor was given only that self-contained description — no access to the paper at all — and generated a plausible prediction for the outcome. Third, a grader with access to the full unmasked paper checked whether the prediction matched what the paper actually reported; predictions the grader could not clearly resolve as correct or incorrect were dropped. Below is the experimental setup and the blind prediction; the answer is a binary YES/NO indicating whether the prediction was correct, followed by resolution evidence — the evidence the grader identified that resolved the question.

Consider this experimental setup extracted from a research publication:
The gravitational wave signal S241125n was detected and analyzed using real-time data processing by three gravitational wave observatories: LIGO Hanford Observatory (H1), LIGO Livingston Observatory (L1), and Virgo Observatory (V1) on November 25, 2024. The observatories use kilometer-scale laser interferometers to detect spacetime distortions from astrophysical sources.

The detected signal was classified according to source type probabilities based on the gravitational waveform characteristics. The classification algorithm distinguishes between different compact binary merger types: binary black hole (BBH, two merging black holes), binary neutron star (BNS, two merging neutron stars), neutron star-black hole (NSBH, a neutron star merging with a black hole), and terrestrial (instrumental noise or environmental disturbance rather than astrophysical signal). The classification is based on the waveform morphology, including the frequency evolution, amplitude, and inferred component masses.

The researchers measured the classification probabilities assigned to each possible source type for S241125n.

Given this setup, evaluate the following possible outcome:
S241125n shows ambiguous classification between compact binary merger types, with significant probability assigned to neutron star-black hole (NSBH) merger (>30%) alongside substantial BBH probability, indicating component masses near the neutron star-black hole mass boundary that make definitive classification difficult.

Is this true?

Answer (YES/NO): NO